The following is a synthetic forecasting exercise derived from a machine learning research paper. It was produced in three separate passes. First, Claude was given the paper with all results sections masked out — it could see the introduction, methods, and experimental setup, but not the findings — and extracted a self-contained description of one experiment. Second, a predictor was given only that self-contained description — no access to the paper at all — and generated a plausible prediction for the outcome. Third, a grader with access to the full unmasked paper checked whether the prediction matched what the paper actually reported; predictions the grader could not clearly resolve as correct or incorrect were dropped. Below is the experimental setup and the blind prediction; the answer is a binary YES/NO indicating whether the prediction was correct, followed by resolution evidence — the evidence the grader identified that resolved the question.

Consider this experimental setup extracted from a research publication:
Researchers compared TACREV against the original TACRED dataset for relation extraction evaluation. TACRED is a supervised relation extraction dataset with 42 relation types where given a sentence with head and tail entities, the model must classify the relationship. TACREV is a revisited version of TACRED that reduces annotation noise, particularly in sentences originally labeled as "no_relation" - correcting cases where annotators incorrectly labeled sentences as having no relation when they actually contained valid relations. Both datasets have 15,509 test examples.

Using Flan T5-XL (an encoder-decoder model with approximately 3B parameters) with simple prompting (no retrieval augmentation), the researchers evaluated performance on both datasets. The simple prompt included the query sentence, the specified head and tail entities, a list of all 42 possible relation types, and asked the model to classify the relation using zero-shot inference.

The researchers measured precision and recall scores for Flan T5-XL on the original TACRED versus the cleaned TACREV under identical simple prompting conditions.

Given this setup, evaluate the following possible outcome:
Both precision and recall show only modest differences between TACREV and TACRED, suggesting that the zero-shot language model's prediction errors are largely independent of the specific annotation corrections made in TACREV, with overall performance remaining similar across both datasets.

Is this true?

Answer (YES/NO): NO